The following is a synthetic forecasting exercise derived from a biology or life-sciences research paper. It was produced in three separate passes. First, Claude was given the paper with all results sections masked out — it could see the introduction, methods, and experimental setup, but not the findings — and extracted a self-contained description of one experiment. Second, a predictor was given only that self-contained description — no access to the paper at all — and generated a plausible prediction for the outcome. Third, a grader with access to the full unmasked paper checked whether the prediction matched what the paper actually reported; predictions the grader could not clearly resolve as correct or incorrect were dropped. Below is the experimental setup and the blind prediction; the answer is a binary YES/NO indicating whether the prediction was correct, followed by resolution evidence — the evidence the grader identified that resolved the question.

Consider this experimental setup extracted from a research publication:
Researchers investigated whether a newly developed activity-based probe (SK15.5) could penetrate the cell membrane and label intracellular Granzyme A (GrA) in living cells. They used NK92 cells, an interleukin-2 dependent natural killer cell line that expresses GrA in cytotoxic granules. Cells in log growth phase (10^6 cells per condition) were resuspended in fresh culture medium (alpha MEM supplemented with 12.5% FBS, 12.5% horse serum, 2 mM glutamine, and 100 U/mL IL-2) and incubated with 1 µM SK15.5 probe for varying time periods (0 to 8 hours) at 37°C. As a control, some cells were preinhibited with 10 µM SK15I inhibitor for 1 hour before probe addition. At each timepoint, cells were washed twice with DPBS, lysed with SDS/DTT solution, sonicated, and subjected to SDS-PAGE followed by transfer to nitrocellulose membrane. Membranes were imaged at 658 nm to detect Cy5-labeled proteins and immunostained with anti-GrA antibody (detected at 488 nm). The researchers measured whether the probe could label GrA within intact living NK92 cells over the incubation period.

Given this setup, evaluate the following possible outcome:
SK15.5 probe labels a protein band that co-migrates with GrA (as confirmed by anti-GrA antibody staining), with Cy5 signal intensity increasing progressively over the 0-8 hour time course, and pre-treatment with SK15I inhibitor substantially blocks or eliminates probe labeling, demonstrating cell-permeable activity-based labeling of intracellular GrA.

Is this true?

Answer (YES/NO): YES